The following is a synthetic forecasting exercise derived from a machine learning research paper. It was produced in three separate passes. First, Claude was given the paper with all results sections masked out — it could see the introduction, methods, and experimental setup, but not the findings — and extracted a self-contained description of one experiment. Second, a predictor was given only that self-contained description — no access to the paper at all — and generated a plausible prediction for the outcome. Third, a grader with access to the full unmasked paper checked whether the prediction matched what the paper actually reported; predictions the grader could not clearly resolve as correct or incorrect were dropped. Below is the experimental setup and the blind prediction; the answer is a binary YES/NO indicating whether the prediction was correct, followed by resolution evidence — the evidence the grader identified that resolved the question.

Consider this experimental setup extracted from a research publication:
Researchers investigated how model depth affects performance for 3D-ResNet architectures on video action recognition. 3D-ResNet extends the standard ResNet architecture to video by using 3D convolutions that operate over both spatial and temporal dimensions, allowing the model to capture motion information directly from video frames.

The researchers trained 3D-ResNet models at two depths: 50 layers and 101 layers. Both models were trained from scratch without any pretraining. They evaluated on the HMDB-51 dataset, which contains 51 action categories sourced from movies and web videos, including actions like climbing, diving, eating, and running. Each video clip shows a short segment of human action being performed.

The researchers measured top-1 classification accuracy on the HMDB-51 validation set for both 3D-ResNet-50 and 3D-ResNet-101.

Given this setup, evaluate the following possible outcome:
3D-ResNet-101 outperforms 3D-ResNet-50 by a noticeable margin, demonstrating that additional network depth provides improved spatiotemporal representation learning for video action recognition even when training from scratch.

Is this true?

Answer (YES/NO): NO